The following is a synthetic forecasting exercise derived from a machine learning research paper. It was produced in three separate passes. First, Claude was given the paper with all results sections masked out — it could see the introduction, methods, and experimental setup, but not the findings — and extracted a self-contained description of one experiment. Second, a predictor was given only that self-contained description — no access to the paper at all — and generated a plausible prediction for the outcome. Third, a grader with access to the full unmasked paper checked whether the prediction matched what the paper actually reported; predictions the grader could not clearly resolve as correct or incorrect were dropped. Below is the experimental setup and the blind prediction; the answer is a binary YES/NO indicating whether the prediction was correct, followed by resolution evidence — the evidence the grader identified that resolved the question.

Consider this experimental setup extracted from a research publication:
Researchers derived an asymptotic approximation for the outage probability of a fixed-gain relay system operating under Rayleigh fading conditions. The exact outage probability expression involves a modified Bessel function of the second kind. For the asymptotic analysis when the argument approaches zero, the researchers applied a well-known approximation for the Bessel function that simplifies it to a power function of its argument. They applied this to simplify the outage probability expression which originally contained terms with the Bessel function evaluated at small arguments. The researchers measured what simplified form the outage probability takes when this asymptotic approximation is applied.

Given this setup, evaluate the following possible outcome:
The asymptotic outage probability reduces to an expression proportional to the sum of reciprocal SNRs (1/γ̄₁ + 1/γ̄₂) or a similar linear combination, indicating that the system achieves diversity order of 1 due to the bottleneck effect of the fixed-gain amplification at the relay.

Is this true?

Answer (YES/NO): NO